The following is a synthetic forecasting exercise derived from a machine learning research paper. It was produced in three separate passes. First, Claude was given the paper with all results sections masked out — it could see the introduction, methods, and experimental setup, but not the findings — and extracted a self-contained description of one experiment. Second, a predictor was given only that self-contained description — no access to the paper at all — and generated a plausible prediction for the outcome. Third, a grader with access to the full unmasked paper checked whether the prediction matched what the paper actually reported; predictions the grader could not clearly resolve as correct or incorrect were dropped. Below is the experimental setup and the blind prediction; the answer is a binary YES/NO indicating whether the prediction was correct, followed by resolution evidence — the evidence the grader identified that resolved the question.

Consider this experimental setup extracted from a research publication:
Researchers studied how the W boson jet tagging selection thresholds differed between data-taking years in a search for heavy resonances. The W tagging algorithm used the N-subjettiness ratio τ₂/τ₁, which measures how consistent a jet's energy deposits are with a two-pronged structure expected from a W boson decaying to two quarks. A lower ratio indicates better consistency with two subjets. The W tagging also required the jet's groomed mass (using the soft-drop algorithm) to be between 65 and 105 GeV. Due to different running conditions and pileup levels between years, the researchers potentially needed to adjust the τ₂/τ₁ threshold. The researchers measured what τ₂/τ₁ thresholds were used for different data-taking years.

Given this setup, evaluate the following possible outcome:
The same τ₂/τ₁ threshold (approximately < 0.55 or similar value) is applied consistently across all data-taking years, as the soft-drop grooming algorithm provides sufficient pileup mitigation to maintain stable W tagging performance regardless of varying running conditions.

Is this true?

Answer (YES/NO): NO